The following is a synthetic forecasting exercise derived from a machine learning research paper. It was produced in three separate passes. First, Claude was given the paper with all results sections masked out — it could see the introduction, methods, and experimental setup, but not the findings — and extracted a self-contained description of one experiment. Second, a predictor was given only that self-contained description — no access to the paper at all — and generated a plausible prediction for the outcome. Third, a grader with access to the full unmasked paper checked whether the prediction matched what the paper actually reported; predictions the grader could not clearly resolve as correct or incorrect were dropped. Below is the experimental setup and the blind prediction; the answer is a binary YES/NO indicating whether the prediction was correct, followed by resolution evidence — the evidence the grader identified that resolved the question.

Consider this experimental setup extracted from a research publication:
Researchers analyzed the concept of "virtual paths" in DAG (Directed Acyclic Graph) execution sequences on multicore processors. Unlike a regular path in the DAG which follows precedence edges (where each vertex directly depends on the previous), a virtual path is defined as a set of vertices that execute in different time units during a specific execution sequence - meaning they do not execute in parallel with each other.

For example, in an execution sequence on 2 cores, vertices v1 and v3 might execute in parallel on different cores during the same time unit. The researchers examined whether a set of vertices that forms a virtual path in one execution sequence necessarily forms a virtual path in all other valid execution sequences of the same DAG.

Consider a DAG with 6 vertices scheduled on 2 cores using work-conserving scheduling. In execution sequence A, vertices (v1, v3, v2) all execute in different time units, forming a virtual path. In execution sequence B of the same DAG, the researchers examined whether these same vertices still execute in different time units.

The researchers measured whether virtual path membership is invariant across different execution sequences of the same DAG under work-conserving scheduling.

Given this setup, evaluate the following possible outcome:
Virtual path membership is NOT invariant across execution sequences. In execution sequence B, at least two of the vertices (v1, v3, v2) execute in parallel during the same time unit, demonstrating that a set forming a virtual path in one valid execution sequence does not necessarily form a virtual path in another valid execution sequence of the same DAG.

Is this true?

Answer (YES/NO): YES